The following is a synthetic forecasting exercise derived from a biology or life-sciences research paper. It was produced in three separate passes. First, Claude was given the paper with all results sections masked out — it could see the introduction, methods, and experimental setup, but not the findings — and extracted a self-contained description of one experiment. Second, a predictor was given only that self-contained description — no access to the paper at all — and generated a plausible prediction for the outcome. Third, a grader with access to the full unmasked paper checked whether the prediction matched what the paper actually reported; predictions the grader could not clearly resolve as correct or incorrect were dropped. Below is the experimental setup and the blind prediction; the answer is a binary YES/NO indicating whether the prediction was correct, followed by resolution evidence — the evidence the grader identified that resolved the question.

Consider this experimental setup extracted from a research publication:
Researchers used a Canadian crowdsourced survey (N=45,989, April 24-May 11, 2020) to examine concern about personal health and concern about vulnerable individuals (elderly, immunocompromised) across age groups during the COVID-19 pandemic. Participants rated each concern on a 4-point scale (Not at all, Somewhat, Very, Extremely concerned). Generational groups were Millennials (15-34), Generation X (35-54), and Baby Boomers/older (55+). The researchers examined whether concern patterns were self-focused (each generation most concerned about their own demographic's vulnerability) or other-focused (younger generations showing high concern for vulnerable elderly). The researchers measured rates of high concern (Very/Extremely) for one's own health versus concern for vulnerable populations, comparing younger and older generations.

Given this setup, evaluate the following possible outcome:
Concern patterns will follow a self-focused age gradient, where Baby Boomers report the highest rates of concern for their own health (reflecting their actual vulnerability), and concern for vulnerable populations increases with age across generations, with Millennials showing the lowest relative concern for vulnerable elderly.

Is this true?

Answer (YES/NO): NO